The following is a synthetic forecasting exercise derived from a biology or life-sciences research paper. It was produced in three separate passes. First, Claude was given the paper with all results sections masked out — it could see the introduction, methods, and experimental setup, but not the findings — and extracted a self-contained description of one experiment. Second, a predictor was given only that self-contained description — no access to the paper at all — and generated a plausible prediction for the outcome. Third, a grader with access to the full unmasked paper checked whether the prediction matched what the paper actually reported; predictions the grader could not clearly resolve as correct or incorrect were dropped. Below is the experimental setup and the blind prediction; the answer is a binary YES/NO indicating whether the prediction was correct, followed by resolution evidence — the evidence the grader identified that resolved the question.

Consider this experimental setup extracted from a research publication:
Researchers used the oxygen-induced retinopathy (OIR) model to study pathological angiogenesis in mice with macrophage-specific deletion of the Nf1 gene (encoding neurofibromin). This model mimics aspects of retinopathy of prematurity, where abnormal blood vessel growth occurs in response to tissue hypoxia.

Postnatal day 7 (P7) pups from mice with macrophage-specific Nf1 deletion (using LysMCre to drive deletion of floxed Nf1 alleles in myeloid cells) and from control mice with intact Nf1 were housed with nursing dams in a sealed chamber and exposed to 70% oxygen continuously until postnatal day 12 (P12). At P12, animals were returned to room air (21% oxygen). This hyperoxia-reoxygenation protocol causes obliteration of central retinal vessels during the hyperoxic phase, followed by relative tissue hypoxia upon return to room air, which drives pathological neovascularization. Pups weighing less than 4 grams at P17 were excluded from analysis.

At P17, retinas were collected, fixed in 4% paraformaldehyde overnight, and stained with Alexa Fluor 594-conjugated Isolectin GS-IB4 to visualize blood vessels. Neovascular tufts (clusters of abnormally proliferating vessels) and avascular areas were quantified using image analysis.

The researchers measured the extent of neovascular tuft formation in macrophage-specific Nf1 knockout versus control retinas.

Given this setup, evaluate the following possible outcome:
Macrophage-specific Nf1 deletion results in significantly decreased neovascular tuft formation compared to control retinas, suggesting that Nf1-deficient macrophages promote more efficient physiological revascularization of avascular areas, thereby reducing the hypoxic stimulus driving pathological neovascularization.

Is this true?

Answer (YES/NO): NO